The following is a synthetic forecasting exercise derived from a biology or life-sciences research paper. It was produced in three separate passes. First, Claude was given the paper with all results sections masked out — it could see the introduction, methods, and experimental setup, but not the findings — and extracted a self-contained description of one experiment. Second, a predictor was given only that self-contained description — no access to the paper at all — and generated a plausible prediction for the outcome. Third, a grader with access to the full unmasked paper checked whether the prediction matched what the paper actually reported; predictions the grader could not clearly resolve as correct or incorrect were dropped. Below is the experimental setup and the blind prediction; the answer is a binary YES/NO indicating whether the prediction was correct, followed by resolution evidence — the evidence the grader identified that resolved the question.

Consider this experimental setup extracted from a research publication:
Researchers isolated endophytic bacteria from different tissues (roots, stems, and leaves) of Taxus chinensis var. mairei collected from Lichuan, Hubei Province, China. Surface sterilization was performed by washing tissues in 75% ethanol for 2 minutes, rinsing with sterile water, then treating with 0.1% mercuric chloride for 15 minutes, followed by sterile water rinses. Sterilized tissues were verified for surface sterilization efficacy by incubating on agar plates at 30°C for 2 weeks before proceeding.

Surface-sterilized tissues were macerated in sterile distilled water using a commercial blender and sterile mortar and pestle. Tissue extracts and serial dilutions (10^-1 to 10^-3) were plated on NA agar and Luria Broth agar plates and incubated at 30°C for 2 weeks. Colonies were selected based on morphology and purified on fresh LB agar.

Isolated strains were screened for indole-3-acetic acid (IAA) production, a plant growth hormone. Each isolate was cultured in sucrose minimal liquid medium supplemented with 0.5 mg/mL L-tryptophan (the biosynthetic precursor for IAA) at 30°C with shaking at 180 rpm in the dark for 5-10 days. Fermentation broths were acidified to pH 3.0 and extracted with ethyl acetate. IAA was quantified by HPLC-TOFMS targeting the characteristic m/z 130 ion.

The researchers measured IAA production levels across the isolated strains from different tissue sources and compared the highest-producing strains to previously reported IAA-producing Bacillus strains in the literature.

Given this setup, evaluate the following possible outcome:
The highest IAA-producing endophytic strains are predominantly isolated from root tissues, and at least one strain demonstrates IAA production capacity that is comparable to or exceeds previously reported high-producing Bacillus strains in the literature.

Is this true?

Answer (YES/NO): YES